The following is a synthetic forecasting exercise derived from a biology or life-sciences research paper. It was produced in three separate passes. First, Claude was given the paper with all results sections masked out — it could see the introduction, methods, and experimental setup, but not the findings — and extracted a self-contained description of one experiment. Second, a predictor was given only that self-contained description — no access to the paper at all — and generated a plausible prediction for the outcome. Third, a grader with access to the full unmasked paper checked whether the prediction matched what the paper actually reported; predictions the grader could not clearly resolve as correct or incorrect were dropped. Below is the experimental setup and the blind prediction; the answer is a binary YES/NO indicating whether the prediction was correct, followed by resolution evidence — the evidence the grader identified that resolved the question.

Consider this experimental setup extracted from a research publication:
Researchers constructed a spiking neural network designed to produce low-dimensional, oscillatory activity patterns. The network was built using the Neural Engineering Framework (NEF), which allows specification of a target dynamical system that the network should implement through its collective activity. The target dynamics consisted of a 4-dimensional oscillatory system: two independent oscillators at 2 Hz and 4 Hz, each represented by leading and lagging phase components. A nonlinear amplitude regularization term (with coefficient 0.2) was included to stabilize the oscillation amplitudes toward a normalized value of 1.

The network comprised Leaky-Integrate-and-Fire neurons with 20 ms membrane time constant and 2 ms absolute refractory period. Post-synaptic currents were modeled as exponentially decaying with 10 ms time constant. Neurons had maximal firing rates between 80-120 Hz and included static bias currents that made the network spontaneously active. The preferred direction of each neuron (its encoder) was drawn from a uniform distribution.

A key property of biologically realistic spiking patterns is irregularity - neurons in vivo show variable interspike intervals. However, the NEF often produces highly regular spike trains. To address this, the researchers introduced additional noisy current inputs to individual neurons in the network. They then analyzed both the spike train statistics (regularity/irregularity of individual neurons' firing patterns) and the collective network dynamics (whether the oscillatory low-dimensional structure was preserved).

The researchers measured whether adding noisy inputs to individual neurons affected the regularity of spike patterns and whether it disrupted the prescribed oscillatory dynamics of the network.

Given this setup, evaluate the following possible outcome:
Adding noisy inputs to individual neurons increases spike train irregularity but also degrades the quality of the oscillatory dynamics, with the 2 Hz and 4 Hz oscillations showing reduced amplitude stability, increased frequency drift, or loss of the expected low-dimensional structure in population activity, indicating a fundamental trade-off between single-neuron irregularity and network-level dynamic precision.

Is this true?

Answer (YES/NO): NO